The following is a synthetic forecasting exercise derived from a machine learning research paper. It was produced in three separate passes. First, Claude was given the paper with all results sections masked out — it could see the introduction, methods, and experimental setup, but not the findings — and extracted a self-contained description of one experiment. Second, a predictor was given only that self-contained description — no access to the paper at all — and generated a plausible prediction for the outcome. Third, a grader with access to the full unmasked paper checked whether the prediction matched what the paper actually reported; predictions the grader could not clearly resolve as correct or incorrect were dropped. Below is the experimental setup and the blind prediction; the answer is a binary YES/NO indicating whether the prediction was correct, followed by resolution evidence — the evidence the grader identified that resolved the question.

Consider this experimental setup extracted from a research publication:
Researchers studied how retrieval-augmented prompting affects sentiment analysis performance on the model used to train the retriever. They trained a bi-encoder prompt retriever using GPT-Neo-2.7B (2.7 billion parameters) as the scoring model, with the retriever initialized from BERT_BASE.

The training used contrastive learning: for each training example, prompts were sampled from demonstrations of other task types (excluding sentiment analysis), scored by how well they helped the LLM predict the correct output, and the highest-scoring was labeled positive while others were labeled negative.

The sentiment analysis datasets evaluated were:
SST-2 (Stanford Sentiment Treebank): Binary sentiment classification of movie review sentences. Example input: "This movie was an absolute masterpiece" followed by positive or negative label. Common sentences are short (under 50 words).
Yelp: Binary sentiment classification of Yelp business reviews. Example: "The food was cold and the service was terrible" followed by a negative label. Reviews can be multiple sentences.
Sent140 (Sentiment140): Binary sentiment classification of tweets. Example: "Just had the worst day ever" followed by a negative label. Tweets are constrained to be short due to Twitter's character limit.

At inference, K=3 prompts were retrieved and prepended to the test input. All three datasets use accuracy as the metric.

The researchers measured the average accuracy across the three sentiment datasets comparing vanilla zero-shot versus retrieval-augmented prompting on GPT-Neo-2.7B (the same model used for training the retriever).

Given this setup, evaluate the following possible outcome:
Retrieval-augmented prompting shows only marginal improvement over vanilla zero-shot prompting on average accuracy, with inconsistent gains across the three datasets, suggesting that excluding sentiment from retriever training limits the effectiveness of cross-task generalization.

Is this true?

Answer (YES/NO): NO